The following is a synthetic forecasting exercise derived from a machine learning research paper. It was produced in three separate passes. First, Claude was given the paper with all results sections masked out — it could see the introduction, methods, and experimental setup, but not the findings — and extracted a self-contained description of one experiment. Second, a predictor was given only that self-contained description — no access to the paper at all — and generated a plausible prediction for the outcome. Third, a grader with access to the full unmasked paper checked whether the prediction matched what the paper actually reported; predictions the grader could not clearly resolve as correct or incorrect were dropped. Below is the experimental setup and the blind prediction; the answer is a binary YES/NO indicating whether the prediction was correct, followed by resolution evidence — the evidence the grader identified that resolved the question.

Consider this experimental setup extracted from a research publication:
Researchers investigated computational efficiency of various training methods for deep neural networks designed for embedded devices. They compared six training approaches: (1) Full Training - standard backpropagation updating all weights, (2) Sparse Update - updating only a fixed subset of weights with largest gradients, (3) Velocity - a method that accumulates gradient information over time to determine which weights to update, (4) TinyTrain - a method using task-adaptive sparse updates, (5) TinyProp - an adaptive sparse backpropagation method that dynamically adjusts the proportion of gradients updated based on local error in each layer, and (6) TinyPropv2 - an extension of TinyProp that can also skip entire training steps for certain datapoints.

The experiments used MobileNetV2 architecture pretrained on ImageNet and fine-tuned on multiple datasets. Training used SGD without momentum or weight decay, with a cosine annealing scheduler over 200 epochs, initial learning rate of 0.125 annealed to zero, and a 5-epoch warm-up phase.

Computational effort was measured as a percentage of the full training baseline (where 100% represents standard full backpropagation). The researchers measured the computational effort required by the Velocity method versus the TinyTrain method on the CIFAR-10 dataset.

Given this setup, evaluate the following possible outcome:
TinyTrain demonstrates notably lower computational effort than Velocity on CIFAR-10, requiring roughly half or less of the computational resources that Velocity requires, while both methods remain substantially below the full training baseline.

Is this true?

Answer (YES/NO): YES